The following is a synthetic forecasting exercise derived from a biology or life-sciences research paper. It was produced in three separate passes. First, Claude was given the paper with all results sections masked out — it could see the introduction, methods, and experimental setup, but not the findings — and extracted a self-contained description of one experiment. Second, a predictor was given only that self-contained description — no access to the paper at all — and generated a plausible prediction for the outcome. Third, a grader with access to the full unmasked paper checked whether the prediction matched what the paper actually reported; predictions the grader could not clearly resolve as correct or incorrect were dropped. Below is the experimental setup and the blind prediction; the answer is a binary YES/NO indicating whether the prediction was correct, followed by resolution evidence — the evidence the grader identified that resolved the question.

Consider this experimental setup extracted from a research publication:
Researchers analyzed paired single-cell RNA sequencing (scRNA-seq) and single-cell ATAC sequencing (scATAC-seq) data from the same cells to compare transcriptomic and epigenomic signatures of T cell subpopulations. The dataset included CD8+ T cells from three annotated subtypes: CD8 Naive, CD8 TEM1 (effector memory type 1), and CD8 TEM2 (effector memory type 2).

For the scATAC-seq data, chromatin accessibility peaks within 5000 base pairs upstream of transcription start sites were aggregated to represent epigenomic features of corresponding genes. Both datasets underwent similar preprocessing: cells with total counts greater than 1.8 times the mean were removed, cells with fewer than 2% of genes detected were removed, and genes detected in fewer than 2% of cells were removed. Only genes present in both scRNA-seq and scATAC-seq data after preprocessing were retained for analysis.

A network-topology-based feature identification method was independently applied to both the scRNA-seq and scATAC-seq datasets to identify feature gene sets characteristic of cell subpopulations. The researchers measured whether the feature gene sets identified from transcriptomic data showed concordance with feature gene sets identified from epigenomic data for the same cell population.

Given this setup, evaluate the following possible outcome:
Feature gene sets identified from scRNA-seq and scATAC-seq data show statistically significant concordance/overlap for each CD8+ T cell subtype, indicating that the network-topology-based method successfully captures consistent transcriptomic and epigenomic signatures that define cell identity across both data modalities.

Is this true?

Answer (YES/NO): NO